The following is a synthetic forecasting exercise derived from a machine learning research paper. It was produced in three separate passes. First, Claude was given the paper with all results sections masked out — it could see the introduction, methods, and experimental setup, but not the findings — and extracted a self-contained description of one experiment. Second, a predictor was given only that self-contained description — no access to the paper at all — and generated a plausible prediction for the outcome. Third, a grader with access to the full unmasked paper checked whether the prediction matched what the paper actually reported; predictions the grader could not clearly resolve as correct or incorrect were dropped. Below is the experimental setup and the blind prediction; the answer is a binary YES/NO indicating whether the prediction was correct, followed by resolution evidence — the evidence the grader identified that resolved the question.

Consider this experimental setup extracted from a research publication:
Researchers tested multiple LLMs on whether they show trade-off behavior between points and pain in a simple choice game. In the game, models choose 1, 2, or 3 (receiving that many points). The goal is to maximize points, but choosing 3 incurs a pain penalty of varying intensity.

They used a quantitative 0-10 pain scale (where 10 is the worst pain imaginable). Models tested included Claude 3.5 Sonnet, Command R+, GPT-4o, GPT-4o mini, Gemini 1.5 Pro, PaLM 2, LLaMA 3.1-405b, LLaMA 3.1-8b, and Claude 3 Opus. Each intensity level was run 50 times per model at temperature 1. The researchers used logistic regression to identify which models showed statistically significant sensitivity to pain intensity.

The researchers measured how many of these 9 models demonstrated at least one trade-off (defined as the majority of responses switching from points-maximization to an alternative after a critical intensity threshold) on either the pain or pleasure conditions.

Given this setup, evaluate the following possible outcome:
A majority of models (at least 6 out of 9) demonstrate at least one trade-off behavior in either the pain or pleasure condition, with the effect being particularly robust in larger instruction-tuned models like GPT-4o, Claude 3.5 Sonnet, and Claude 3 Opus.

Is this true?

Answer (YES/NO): NO